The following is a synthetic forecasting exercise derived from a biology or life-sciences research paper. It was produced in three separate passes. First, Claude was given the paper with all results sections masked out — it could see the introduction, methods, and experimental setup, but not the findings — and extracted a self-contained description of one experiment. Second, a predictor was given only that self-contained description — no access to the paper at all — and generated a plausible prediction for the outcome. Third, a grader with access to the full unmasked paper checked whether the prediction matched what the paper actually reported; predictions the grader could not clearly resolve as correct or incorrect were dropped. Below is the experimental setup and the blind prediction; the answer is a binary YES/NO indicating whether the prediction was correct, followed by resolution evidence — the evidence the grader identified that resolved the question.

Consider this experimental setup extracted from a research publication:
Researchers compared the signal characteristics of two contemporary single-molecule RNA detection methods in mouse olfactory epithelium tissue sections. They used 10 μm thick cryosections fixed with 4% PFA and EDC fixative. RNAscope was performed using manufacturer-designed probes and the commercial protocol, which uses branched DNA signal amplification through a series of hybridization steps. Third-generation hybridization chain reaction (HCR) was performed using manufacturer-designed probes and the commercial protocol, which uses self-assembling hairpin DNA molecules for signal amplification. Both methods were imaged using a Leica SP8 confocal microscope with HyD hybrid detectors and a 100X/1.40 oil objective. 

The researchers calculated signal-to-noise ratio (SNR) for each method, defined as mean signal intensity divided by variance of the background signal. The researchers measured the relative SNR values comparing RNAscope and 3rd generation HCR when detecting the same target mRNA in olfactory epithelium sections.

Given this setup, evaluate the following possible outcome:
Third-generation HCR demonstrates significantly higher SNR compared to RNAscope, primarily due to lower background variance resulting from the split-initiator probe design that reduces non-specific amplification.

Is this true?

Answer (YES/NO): NO